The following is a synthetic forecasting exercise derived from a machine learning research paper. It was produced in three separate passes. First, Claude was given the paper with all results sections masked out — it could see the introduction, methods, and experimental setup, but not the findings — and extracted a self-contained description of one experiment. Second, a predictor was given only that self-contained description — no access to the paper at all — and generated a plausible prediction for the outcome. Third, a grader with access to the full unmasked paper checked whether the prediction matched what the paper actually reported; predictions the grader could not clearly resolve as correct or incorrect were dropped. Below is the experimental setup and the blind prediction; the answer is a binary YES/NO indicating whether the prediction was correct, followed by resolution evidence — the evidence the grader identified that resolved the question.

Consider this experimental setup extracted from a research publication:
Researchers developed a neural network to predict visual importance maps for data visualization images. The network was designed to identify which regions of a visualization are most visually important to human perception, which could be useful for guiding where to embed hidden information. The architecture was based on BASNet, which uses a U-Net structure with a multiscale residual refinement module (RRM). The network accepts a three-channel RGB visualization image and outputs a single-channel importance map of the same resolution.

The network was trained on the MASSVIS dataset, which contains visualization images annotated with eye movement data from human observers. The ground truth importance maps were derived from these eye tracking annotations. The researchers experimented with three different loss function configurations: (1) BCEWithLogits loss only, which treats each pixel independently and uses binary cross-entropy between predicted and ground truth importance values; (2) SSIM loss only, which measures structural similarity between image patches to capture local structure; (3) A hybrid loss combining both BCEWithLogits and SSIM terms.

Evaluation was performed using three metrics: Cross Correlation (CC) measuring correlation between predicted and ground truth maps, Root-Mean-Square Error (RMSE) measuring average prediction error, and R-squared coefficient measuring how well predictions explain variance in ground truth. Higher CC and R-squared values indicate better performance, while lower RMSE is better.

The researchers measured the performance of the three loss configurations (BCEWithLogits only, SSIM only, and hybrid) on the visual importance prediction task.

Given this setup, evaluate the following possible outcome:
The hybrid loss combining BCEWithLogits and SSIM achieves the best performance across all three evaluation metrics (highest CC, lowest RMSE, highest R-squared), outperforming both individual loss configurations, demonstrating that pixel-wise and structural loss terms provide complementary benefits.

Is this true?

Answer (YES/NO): YES